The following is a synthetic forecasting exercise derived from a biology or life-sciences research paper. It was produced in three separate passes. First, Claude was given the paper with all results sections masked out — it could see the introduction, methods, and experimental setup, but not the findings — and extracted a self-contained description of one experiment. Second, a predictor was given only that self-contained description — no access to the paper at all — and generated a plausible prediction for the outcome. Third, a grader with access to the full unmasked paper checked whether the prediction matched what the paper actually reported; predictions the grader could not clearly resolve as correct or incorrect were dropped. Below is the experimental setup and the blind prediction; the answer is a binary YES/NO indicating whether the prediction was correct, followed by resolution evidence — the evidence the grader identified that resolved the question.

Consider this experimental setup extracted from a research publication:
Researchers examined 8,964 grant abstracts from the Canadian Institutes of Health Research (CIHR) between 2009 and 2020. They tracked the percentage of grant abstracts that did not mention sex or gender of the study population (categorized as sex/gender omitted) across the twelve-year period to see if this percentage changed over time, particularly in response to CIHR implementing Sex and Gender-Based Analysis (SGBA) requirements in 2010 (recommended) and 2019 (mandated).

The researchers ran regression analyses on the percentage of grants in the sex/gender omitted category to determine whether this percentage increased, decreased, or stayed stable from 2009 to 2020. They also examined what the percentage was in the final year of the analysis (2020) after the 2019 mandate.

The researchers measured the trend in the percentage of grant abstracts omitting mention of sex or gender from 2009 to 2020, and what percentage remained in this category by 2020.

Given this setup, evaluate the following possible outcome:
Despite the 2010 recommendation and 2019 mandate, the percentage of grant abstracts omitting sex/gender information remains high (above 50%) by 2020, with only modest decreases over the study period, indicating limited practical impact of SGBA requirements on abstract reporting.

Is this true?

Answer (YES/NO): YES